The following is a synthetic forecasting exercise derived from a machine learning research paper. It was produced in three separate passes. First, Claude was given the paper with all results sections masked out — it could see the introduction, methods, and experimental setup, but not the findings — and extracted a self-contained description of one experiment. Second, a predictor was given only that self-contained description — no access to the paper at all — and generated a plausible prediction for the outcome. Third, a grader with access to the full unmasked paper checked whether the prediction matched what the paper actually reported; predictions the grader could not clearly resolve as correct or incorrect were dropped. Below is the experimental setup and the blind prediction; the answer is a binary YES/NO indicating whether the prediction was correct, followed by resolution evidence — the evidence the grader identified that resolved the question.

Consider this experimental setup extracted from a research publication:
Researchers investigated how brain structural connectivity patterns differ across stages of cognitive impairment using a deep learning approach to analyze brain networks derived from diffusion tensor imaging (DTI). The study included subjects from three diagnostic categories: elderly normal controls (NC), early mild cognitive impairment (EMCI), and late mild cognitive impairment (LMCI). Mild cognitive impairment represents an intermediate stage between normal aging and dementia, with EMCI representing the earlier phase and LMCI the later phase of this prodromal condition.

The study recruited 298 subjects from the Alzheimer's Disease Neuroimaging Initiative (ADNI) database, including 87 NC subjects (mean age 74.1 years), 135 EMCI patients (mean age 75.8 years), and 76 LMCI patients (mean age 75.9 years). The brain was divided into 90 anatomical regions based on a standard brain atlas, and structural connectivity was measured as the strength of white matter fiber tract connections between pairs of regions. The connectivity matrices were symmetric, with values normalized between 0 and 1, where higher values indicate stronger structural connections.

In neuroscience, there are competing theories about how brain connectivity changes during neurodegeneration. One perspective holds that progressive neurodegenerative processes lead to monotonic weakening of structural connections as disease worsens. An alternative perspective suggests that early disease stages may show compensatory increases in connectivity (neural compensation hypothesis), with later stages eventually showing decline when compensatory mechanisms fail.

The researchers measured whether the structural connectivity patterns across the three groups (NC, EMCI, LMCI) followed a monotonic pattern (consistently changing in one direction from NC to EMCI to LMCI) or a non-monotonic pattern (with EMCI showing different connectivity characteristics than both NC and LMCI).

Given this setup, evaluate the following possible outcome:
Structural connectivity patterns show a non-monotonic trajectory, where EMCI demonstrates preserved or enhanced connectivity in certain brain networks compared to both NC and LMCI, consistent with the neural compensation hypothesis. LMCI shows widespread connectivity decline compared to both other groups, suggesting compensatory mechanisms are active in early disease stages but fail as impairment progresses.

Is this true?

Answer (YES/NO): NO